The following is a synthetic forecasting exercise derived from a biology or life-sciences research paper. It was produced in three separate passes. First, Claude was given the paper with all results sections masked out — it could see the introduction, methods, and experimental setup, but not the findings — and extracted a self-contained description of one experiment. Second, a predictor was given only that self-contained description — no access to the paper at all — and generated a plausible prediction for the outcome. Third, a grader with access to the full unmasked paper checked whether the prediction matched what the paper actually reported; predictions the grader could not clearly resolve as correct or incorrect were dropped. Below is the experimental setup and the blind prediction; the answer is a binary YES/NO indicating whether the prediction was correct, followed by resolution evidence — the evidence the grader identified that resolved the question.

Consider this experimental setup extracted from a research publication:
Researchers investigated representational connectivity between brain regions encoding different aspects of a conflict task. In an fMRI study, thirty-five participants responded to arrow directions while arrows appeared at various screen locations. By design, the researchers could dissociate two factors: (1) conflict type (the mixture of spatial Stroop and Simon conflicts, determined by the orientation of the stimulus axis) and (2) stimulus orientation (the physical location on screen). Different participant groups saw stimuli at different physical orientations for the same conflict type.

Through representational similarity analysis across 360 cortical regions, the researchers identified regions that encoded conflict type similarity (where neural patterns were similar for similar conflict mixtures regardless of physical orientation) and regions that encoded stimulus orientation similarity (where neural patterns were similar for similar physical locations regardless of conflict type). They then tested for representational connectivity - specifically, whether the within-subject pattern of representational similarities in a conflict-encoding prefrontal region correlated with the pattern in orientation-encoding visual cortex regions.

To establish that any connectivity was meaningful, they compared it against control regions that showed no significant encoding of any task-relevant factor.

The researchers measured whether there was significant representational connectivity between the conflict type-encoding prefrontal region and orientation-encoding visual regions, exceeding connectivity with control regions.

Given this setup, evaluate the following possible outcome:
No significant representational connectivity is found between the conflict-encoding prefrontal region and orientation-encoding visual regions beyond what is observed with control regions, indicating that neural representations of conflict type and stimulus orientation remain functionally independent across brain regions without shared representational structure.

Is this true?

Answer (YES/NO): NO